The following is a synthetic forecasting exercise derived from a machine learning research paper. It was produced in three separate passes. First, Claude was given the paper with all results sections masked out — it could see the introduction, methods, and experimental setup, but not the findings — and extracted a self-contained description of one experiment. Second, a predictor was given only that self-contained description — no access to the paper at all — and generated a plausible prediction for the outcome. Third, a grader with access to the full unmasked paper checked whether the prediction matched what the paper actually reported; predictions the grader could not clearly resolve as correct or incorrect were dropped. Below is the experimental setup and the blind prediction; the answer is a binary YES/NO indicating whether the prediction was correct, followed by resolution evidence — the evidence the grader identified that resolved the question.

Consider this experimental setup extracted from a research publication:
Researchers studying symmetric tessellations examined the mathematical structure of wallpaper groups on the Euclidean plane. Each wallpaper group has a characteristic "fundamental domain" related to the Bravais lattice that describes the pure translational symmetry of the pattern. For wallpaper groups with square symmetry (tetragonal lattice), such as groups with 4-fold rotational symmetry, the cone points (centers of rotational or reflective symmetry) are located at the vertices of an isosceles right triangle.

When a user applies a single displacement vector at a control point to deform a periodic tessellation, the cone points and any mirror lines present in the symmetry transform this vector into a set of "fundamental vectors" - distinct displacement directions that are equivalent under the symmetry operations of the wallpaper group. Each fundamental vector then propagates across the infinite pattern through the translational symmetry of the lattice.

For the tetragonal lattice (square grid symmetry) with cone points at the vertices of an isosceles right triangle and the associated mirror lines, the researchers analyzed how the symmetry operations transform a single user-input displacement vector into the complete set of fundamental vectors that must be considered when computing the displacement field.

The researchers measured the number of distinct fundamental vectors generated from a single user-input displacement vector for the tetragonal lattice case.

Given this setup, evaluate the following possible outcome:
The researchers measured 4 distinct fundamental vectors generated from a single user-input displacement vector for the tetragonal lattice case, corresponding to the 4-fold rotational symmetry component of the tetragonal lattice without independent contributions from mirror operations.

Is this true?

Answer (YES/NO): NO